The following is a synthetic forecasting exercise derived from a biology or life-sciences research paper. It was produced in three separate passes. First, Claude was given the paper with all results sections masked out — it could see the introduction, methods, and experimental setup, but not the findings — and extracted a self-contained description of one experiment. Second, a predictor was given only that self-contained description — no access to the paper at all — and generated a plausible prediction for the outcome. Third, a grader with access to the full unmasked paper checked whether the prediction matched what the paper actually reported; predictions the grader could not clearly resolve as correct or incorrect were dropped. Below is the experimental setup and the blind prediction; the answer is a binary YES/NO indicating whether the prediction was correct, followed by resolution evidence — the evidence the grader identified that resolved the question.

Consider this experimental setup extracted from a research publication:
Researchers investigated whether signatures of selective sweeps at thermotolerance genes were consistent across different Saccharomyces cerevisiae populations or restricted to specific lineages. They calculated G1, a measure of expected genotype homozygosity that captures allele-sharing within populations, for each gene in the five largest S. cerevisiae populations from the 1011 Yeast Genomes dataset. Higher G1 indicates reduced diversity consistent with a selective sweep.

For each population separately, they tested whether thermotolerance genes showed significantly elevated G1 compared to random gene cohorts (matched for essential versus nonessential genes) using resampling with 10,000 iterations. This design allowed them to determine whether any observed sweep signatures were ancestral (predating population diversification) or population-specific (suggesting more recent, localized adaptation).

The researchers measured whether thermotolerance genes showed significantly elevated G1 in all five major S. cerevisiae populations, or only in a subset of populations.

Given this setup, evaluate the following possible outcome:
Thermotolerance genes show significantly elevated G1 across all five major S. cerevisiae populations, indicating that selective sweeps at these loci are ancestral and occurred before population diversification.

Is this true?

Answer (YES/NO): YES